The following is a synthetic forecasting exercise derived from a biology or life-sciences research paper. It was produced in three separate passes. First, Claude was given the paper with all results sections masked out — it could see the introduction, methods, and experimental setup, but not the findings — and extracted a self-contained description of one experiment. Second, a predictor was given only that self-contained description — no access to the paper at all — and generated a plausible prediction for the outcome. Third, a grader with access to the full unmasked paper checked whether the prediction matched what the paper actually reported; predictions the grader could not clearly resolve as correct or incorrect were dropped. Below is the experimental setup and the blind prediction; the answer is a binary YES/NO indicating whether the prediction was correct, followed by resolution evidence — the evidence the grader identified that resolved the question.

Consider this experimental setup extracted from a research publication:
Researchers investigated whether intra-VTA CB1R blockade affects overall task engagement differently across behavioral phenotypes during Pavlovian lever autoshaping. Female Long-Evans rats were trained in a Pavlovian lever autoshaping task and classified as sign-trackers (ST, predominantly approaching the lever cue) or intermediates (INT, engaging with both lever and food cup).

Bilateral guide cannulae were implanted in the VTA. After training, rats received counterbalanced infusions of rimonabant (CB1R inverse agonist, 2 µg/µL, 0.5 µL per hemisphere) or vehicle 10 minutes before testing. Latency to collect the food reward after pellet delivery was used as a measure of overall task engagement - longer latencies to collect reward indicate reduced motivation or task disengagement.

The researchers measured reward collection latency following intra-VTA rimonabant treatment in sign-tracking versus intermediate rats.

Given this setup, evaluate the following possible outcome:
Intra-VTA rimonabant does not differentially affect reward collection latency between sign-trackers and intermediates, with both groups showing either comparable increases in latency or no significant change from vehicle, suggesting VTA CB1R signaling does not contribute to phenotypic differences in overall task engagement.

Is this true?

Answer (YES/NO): NO